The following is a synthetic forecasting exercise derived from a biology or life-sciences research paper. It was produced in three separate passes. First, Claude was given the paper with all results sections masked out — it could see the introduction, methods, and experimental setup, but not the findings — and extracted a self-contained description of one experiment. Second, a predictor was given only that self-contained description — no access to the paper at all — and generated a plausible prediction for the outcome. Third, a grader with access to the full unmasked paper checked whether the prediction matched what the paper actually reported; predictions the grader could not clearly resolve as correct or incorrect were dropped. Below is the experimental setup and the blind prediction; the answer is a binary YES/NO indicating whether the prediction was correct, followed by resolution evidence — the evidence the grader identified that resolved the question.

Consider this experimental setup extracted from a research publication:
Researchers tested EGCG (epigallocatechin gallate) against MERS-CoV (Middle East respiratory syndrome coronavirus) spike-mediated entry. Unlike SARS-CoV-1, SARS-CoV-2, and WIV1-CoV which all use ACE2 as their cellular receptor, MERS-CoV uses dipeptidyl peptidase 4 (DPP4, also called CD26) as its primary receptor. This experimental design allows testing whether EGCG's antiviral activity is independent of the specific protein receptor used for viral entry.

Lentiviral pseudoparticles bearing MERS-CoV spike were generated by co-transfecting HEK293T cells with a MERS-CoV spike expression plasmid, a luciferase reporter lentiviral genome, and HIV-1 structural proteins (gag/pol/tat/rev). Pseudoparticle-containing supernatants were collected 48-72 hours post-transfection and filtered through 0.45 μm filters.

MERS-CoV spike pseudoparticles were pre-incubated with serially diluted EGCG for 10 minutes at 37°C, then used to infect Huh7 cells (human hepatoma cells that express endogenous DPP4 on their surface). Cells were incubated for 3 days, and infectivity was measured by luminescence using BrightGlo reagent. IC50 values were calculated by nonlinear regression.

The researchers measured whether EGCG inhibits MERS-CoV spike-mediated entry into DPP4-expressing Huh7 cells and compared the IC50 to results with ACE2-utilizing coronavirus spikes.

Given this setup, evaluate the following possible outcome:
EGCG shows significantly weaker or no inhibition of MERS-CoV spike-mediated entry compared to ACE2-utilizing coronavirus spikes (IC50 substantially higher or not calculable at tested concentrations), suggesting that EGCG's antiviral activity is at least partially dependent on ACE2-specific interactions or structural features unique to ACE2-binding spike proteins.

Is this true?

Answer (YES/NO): NO